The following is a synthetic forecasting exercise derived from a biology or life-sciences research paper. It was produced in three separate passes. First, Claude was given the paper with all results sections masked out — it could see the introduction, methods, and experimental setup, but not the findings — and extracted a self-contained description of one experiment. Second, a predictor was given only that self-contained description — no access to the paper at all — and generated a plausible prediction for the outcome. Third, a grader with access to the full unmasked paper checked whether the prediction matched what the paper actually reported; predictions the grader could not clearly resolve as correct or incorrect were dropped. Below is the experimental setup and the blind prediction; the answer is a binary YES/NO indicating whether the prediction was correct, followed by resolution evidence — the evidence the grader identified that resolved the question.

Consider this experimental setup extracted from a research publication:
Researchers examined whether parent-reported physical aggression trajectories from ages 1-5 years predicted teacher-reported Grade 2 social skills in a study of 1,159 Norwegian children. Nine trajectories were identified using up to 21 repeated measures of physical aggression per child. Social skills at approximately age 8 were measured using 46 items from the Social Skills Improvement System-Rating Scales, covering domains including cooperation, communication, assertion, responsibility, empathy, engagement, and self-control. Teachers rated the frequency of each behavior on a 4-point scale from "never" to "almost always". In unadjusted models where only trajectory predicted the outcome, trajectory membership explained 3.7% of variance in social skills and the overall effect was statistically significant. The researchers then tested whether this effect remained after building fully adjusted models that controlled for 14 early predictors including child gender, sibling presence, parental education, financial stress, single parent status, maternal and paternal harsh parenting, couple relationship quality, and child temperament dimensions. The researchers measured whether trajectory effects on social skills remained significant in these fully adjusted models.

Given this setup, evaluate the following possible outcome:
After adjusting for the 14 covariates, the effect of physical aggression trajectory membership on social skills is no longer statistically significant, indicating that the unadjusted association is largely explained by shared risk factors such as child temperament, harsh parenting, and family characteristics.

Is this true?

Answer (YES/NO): YES